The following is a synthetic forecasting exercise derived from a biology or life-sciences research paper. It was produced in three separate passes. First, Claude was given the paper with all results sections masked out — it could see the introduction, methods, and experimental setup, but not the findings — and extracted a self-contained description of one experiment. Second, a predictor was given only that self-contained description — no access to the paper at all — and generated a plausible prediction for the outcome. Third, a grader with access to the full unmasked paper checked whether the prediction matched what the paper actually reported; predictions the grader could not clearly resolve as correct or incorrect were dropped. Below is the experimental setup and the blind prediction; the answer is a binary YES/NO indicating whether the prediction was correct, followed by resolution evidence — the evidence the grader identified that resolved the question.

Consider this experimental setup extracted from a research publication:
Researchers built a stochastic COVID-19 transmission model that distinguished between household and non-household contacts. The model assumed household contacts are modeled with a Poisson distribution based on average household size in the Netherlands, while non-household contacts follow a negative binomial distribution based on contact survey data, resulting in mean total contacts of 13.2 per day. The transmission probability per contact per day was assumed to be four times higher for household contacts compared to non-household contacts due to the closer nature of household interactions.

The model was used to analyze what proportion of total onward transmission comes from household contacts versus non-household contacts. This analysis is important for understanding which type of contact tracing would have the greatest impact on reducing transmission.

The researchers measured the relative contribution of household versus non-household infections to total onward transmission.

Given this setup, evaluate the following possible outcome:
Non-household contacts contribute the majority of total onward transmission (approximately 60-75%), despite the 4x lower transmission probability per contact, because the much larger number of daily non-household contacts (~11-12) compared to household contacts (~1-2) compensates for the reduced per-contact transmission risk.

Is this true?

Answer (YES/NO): YES